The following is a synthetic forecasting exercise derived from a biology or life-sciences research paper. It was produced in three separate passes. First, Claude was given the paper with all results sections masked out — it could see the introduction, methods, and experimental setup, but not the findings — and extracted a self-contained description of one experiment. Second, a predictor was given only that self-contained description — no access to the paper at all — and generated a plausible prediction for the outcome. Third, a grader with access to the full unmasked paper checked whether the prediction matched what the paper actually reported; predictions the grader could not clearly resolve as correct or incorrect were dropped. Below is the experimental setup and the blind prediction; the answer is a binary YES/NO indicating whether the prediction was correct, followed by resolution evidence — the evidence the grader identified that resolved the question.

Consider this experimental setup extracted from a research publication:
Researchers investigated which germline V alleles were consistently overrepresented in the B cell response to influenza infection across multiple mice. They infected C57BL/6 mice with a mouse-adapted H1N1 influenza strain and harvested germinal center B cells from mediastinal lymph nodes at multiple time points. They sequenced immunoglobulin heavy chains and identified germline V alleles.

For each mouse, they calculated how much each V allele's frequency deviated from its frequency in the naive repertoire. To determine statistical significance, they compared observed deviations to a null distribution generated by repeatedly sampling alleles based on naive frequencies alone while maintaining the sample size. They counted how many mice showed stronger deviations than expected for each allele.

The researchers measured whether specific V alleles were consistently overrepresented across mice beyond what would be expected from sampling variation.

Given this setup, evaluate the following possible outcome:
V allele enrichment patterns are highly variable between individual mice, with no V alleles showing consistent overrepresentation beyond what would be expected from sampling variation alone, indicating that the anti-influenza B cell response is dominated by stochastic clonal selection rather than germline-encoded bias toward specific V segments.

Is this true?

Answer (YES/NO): YES